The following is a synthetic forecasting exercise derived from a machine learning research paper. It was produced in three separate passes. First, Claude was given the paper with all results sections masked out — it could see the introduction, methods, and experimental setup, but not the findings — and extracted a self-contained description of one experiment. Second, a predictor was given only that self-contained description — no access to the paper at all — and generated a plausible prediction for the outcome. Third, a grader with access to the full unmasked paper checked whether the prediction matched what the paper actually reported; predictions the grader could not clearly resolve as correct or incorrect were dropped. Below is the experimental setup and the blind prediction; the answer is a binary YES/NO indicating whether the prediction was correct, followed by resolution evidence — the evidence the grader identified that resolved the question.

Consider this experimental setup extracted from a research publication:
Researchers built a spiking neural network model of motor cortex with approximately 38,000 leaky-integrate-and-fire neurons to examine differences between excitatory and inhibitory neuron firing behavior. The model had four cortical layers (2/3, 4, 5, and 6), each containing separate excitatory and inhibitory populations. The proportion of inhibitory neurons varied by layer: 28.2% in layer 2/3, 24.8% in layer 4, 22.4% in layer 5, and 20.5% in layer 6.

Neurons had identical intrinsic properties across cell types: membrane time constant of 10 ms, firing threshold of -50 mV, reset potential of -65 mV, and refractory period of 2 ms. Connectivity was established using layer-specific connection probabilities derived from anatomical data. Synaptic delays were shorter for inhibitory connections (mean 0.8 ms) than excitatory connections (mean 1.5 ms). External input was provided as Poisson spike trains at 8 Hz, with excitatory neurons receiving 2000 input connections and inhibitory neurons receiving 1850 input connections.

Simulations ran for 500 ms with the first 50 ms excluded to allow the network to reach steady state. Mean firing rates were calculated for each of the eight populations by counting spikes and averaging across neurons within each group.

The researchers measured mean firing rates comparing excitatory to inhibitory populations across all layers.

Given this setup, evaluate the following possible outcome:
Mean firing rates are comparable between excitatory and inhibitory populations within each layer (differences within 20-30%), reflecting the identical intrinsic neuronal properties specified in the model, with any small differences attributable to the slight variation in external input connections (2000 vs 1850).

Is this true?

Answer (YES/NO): NO